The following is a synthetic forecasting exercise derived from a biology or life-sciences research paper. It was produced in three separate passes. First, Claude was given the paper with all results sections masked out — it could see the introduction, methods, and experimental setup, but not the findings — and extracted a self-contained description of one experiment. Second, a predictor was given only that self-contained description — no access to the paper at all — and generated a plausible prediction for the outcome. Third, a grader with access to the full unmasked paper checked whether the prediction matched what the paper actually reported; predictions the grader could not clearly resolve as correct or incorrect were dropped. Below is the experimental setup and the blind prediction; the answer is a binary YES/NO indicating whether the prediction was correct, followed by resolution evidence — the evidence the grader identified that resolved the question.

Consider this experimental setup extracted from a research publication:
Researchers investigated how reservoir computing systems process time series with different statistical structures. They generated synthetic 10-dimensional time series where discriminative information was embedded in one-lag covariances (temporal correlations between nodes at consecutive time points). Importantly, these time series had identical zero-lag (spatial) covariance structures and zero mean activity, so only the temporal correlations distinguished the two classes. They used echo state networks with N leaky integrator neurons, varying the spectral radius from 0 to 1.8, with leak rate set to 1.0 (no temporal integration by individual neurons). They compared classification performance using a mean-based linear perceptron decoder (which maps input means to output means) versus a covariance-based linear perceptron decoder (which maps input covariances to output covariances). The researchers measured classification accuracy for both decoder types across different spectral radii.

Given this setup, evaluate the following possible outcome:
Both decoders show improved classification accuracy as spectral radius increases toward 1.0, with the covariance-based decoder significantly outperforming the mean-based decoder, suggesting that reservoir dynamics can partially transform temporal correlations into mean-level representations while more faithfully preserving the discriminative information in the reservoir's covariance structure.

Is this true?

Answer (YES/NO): NO